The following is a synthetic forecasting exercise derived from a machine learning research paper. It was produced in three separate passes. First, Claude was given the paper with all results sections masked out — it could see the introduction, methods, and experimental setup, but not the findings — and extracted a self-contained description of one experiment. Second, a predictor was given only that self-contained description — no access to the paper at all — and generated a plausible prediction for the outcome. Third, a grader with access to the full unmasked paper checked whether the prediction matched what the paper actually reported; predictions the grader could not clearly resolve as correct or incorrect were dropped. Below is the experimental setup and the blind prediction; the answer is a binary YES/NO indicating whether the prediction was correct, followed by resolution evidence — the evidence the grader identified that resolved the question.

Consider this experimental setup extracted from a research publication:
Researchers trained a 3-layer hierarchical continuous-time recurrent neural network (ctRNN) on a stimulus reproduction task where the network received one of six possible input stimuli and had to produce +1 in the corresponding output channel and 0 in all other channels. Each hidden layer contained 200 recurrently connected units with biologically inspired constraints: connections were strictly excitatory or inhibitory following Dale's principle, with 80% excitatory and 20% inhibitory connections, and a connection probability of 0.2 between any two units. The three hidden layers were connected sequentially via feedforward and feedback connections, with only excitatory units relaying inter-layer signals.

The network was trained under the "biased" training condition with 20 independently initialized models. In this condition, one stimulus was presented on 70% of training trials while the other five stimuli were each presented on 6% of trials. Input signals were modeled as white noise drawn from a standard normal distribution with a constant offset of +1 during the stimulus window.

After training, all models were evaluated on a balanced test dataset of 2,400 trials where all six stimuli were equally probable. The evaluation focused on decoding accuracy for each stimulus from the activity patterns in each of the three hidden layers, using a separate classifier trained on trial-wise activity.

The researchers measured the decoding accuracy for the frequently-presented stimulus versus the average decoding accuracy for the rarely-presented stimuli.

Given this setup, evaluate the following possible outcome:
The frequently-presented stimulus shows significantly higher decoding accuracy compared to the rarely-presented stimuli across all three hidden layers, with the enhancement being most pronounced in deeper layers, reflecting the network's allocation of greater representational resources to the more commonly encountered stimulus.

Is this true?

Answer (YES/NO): NO